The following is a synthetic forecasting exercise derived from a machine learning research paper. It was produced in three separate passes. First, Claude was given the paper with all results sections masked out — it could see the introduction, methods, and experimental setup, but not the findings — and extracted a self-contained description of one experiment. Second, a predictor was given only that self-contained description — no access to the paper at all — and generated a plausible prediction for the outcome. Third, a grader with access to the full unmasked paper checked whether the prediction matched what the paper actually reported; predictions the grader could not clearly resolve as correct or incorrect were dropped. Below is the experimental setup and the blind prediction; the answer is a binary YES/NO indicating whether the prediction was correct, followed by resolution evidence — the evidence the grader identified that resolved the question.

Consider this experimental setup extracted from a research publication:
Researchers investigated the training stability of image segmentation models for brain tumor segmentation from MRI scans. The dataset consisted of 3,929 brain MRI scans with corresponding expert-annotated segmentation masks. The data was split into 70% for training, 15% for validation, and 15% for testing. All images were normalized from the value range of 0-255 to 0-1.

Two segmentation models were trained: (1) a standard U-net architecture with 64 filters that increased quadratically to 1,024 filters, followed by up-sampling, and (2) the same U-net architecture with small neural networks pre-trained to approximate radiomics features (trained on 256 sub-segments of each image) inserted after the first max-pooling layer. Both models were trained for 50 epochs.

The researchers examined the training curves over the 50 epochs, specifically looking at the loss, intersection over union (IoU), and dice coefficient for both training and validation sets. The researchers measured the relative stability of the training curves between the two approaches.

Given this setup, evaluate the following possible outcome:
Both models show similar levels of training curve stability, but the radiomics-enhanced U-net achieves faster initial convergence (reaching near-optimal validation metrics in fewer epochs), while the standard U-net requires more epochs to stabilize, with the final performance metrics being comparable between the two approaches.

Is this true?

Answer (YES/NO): NO